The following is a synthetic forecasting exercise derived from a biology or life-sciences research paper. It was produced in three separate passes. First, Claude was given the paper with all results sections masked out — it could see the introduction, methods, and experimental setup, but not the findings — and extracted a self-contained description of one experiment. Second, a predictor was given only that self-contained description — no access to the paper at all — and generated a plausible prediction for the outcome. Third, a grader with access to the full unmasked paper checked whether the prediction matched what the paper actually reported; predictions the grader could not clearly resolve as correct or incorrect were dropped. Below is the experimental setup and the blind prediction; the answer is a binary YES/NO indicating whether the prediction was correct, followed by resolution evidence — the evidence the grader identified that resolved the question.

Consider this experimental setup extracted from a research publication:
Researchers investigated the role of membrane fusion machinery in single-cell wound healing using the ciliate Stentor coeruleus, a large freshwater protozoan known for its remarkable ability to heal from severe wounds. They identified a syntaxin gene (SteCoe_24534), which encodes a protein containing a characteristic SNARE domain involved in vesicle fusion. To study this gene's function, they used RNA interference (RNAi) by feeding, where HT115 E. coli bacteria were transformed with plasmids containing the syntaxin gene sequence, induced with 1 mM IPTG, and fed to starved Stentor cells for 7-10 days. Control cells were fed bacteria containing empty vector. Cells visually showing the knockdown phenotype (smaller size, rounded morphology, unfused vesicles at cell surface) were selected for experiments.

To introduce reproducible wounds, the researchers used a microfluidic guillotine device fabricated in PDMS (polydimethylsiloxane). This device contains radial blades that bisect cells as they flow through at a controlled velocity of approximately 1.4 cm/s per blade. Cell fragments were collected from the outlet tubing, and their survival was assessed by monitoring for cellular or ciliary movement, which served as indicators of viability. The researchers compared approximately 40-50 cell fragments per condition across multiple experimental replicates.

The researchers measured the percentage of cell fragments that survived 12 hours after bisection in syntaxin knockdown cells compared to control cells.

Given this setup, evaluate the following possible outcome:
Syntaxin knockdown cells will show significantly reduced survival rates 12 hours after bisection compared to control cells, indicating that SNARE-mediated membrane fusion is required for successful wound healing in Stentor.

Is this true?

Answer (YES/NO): YES